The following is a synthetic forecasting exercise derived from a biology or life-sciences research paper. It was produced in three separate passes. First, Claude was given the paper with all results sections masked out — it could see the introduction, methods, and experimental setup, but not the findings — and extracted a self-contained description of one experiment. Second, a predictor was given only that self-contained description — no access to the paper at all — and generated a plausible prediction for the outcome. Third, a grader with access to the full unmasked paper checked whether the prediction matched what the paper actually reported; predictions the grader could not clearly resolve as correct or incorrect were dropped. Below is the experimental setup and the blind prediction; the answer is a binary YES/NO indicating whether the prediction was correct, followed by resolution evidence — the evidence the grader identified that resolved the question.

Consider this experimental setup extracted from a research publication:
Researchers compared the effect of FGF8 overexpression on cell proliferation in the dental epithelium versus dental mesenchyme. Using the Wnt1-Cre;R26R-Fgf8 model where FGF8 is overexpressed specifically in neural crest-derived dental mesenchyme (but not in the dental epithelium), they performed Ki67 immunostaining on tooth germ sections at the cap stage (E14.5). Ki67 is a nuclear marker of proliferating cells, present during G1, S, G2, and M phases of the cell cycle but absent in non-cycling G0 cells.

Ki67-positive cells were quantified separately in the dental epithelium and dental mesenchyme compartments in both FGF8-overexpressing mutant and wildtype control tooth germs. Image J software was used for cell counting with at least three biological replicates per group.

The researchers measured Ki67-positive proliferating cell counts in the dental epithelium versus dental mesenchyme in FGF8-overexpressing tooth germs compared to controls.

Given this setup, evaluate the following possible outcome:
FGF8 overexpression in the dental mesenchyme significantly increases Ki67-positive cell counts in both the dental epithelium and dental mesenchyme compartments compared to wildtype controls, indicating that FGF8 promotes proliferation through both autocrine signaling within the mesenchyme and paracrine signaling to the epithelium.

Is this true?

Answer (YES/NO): YES